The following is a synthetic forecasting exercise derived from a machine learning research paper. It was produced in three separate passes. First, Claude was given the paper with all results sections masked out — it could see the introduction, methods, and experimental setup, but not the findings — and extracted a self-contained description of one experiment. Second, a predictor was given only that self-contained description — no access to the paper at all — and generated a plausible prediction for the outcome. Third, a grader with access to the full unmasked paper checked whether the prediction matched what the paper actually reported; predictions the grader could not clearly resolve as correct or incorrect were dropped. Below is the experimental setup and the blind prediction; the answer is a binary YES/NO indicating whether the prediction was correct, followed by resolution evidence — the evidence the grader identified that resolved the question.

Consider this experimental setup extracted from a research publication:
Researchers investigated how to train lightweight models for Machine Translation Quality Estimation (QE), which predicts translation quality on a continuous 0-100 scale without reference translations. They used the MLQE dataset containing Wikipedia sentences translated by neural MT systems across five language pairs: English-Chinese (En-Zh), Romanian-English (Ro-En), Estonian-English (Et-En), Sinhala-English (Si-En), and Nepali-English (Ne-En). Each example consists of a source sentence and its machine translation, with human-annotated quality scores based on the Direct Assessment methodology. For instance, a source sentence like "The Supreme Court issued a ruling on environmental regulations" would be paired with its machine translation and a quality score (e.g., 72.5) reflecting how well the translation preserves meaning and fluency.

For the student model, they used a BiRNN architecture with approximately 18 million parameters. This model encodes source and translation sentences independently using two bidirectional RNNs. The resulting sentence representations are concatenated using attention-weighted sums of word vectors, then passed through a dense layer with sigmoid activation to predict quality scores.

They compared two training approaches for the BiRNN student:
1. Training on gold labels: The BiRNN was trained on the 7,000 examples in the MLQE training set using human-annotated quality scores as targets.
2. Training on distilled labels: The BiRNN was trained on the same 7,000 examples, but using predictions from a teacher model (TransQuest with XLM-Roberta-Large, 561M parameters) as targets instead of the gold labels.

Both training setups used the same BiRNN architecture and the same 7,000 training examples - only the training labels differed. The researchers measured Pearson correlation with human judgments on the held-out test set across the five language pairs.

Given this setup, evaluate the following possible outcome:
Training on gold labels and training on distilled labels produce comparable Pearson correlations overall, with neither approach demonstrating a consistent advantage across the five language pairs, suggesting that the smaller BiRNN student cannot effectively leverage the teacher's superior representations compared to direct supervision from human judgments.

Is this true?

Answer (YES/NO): NO